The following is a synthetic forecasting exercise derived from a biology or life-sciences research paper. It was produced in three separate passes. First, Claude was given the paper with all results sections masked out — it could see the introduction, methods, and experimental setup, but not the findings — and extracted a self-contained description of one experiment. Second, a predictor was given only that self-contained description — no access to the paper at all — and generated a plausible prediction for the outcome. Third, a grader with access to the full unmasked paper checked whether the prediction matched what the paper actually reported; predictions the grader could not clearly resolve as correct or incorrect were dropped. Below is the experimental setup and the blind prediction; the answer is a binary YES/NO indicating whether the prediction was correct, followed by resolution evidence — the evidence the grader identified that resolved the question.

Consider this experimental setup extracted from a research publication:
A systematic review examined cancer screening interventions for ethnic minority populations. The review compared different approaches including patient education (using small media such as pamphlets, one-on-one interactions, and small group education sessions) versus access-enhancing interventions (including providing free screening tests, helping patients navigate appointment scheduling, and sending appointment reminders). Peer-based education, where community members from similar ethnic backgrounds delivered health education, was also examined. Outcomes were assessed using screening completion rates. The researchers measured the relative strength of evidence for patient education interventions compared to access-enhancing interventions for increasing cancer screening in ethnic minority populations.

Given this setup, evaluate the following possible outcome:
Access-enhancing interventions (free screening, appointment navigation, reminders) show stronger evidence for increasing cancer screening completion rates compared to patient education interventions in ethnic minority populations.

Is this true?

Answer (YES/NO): NO